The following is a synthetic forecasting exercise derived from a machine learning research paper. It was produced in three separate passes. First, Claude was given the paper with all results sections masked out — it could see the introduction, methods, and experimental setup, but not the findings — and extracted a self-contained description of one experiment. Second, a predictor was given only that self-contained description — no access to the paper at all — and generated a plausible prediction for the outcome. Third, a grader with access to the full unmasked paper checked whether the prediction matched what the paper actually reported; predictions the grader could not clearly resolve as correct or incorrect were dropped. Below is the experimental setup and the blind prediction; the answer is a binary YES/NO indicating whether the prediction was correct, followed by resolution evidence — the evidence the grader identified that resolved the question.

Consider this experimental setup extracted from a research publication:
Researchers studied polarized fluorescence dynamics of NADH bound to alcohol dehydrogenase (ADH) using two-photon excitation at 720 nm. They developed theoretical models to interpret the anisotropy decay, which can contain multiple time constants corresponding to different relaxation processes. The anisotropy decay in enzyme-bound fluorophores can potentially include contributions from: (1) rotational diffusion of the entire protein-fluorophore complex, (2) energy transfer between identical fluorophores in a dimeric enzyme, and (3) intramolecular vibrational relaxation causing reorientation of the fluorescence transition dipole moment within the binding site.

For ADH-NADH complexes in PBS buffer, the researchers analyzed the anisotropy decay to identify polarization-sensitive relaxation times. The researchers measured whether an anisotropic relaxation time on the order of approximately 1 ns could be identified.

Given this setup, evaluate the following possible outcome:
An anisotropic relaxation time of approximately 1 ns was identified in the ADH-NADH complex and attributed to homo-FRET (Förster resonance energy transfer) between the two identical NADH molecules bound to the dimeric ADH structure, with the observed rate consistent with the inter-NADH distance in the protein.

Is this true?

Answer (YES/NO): NO